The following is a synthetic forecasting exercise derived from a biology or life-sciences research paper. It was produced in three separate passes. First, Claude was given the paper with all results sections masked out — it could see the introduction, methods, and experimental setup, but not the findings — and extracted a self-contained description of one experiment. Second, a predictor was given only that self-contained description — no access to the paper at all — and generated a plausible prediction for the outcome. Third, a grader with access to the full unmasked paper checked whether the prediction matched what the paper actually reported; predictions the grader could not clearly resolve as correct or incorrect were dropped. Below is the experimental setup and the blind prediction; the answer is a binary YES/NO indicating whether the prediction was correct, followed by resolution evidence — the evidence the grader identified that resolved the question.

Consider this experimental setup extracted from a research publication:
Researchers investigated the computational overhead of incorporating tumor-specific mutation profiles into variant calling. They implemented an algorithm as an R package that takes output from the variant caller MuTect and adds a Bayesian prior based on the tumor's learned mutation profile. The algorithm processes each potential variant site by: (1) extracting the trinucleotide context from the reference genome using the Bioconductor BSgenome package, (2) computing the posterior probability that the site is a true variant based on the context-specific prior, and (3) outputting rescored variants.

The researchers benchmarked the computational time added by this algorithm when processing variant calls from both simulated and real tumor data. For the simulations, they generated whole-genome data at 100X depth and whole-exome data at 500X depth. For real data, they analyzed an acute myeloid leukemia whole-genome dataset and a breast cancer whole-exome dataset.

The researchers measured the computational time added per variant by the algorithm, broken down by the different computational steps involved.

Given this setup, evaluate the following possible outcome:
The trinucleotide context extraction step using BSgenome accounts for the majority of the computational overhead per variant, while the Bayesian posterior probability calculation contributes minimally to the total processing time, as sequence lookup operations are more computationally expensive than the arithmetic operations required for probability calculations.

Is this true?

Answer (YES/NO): YES